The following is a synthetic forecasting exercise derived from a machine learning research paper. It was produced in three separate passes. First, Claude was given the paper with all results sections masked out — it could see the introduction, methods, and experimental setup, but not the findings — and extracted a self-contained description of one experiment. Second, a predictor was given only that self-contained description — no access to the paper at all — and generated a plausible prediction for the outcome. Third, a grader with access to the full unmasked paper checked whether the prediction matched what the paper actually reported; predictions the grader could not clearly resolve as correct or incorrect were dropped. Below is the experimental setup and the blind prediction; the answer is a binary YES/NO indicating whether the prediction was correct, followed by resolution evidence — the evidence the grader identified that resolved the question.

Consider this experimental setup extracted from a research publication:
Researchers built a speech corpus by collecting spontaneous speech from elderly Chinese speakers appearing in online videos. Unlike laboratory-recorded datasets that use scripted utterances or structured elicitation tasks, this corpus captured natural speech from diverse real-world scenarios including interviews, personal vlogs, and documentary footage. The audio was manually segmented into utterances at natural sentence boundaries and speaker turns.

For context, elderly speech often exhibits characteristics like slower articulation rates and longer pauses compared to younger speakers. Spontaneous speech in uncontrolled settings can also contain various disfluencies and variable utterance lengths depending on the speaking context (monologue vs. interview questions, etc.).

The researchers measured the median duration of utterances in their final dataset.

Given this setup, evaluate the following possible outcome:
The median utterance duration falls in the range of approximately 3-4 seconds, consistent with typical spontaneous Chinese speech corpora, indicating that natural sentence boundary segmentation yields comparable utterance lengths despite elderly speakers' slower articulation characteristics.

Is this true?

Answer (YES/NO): YES